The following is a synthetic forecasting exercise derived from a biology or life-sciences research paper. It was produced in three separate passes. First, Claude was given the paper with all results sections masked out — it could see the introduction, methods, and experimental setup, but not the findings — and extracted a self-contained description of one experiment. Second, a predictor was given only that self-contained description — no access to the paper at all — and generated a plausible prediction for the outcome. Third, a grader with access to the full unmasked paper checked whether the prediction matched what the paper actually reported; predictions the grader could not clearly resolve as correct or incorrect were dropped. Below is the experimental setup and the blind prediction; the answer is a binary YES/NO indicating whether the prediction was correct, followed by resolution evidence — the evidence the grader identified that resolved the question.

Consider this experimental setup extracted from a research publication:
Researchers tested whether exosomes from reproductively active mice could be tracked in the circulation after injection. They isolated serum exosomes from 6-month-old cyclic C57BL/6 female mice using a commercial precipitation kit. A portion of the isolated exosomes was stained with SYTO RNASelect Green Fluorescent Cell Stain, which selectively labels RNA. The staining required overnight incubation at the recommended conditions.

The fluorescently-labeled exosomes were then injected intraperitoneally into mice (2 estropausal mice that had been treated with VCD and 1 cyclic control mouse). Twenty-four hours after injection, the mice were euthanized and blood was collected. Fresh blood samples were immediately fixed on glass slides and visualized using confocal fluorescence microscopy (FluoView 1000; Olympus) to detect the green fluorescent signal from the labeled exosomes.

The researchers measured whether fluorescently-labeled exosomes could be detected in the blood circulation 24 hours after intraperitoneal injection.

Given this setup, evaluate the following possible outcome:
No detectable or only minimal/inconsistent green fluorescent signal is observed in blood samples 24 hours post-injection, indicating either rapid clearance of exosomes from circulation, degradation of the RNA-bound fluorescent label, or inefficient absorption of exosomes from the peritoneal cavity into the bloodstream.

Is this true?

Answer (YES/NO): NO